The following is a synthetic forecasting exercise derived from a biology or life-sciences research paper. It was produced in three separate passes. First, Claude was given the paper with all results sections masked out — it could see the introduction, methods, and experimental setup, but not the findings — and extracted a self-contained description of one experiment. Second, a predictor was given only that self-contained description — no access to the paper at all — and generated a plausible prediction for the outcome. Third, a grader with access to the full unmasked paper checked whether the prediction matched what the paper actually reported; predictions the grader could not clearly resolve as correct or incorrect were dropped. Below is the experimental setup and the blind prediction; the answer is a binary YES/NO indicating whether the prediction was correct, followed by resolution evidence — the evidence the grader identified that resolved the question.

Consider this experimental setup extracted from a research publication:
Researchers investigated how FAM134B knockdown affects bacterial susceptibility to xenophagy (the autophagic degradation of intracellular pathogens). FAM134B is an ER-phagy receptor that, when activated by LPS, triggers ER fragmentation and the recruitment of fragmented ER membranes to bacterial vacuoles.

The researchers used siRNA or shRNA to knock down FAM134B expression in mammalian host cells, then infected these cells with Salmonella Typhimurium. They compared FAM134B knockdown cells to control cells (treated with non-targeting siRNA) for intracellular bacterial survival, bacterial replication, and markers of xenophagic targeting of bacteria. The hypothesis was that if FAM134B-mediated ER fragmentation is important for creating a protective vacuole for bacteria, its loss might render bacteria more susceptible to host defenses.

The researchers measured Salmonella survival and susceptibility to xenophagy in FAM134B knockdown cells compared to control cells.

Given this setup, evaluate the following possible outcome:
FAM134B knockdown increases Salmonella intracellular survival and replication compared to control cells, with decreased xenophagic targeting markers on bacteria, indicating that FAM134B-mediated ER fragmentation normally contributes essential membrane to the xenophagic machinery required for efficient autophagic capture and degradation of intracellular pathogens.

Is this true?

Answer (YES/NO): NO